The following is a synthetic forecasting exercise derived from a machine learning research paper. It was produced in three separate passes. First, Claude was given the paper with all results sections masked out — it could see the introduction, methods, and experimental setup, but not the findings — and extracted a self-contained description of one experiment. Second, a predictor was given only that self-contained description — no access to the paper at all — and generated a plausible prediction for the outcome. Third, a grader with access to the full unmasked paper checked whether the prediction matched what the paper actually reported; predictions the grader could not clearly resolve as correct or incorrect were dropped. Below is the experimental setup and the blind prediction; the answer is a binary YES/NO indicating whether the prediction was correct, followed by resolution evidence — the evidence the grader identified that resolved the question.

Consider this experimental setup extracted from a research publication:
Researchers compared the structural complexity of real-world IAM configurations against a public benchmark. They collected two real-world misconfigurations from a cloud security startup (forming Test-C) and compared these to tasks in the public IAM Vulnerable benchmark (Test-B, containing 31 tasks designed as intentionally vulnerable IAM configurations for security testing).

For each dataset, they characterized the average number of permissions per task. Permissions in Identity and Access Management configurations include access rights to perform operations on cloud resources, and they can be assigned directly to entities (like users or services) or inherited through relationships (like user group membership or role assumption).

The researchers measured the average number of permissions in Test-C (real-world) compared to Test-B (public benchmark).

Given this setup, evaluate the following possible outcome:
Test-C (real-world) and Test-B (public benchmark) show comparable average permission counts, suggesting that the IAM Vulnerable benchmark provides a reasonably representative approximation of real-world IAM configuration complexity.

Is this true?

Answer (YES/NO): NO